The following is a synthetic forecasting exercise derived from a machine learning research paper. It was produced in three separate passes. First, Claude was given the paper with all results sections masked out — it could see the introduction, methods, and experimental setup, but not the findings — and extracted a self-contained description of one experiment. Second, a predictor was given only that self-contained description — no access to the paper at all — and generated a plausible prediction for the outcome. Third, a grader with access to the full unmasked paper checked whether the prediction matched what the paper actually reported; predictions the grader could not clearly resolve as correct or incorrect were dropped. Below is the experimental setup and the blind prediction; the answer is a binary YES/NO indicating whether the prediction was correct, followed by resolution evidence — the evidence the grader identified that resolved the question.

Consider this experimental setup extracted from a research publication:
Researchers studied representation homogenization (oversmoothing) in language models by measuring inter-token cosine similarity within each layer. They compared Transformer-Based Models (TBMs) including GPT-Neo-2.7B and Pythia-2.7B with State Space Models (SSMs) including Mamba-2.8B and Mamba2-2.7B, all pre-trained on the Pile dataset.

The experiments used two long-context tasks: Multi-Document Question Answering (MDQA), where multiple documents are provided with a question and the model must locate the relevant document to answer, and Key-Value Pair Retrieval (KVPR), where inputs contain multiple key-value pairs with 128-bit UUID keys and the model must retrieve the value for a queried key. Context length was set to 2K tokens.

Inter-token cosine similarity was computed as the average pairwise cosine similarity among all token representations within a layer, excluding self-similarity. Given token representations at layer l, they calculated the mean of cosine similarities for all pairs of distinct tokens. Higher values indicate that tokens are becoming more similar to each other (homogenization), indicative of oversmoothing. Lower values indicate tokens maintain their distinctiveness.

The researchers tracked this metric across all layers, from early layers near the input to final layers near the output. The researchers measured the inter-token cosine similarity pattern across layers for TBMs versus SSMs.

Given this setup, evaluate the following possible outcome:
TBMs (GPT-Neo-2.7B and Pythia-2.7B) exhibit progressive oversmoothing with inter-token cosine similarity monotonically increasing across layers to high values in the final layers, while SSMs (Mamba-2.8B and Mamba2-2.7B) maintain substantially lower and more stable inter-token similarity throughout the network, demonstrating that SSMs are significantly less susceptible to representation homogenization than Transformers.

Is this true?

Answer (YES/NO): NO